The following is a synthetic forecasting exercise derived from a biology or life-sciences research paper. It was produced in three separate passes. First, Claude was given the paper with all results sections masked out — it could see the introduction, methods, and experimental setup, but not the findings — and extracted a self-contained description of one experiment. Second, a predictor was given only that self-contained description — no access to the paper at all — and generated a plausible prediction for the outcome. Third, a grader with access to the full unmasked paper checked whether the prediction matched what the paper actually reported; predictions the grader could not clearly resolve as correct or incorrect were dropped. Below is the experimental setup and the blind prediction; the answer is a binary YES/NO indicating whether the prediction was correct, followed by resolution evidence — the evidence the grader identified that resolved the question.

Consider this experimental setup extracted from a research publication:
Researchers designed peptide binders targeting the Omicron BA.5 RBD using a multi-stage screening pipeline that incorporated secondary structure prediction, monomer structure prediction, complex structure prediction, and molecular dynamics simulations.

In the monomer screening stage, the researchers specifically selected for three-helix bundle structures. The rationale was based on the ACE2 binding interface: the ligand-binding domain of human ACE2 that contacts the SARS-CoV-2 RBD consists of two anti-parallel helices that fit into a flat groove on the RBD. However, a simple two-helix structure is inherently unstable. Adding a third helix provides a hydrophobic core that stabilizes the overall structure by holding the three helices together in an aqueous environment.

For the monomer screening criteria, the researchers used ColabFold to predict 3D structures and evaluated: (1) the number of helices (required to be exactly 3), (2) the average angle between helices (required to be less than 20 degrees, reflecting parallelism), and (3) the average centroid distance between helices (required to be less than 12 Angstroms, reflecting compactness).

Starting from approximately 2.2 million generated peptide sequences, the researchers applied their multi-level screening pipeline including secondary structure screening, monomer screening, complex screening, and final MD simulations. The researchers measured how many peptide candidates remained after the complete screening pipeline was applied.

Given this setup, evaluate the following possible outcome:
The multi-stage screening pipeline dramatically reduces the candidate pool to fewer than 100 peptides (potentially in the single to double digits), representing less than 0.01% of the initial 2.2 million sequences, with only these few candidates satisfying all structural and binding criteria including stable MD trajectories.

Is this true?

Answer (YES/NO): YES